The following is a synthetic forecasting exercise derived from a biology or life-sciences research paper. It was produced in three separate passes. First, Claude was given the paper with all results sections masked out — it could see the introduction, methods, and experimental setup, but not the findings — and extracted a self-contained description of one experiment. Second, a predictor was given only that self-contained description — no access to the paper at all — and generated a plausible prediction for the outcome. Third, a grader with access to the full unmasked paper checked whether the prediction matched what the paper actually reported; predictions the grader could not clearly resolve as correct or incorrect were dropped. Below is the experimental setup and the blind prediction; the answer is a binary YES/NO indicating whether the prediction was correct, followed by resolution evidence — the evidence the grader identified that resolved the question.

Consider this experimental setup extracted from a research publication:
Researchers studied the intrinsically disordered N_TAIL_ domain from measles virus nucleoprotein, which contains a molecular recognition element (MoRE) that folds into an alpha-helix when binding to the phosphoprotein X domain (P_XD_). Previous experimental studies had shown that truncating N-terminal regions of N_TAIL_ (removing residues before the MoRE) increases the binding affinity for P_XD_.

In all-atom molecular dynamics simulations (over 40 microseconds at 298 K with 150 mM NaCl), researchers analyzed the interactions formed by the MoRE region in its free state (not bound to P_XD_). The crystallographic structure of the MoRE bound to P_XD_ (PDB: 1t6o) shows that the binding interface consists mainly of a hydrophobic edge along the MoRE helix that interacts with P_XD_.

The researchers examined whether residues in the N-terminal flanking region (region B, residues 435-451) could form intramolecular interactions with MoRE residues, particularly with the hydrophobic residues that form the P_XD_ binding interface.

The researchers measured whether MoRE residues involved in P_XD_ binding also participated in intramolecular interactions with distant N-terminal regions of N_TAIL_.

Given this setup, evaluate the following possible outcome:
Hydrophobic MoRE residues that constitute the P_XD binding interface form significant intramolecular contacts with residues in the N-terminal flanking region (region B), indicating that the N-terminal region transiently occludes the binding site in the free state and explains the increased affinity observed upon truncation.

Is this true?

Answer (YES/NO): YES